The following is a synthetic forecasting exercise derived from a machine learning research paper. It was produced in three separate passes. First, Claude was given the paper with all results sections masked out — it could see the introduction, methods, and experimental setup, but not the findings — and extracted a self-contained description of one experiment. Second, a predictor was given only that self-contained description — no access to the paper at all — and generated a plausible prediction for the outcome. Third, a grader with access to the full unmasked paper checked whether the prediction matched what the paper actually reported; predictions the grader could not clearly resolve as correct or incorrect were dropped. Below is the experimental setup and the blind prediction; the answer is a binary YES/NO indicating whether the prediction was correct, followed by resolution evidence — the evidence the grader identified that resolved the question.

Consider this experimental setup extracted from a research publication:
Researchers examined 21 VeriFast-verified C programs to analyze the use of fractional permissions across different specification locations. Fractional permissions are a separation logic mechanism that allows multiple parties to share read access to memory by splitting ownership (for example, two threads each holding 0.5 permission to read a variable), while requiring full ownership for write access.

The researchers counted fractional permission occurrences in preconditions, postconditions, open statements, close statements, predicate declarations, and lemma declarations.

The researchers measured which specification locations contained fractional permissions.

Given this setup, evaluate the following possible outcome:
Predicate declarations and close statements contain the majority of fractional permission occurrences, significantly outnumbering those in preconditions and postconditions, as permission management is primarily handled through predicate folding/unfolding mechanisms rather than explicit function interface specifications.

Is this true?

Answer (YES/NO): NO